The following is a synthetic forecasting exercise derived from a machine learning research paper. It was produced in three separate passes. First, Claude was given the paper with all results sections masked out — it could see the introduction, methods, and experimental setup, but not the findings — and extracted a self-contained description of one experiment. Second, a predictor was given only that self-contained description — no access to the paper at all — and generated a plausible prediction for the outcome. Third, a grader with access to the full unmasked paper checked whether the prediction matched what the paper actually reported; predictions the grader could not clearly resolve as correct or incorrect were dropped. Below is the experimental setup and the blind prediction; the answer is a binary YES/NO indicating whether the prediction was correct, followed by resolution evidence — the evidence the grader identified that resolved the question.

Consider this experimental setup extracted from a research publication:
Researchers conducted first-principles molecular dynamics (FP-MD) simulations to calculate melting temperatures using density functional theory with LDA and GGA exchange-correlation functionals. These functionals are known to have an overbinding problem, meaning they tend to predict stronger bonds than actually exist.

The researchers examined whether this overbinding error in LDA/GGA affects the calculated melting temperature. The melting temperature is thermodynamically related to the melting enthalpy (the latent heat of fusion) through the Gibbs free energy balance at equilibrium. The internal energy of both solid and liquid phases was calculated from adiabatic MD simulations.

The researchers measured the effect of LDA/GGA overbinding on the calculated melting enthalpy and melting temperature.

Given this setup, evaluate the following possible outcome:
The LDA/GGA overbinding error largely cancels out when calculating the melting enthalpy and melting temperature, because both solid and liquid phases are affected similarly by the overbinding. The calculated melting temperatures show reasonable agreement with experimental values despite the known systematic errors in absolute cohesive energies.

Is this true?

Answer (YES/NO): NO